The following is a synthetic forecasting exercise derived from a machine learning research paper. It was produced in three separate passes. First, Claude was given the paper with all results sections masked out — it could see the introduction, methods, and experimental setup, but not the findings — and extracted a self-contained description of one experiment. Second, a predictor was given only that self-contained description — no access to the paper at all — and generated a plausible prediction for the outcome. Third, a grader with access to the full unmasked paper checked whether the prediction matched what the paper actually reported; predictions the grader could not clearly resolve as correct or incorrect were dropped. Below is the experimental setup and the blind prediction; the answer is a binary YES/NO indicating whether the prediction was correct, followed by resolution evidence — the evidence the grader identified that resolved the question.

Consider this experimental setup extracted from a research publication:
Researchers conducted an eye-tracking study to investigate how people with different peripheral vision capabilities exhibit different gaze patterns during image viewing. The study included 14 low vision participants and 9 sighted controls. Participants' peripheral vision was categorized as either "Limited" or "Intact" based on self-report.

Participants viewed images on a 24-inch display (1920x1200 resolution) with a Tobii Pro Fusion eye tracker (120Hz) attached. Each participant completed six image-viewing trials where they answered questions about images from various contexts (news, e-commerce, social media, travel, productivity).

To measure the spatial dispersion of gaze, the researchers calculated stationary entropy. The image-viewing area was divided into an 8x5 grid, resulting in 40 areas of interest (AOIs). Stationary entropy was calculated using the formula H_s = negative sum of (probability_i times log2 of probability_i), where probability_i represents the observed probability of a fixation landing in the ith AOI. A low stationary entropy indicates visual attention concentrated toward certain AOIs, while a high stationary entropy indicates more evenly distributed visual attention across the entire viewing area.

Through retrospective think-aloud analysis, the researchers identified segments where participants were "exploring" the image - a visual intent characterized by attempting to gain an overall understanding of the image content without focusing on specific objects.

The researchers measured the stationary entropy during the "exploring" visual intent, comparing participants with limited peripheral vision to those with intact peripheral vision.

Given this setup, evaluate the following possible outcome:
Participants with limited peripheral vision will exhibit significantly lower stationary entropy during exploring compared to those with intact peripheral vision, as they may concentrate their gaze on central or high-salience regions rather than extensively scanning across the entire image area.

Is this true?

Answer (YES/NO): NO